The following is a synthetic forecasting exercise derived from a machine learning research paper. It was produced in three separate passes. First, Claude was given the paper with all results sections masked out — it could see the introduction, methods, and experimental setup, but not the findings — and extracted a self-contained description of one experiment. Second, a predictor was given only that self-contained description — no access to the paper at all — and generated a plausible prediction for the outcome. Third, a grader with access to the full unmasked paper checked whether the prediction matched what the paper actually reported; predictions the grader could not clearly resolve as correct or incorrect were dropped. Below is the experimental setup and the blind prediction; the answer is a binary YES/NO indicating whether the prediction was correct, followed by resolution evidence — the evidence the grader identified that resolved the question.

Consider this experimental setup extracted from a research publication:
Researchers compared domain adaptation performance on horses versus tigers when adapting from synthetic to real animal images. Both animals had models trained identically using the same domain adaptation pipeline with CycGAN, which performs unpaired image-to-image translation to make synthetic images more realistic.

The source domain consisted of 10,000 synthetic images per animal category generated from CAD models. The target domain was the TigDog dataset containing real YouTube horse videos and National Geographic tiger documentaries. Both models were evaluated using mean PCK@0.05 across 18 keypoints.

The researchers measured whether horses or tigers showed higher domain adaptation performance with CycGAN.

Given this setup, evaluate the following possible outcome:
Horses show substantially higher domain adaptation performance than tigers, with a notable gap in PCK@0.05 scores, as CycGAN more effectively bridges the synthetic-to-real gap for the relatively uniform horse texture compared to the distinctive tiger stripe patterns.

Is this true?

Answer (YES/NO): YES